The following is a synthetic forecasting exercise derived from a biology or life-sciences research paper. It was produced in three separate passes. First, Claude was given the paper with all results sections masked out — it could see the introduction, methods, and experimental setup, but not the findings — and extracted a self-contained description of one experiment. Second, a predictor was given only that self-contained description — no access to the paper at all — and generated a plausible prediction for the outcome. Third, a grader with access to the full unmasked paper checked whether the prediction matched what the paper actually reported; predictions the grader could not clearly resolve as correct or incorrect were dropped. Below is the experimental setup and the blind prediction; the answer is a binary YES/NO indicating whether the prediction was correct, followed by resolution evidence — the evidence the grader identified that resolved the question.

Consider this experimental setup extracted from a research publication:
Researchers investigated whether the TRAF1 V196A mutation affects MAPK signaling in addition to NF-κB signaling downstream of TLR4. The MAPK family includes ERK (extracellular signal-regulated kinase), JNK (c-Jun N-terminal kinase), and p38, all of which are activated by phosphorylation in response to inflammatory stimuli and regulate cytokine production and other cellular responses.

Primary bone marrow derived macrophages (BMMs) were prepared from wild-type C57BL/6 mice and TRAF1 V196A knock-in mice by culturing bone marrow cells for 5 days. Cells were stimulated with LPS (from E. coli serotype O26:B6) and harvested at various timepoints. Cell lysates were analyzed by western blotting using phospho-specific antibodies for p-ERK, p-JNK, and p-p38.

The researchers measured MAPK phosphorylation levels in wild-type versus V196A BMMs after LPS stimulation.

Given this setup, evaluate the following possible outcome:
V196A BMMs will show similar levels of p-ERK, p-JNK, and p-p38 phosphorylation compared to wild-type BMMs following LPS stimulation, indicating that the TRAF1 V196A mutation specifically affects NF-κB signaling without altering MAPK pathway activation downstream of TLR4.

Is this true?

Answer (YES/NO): NO